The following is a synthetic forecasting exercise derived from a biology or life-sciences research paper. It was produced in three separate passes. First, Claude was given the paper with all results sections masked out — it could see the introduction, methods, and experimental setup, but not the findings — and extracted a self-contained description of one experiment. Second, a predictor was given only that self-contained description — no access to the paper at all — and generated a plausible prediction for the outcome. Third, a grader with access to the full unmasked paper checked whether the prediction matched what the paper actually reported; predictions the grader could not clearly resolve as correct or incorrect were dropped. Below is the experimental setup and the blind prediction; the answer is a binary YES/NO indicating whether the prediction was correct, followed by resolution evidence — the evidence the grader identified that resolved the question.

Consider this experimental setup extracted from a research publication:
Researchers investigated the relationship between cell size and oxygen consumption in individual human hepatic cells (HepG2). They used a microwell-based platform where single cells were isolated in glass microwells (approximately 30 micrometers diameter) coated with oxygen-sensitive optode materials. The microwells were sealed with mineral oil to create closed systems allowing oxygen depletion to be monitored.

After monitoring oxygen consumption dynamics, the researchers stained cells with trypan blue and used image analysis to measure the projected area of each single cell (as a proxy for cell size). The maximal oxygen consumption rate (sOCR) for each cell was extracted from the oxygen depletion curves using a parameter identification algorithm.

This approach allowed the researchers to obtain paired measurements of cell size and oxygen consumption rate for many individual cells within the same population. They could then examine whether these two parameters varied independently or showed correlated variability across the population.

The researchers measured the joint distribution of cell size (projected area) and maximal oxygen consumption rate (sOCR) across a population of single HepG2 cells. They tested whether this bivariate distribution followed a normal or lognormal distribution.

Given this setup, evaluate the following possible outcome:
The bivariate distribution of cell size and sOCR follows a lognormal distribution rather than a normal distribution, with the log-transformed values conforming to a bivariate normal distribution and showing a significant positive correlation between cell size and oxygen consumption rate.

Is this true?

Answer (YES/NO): NO